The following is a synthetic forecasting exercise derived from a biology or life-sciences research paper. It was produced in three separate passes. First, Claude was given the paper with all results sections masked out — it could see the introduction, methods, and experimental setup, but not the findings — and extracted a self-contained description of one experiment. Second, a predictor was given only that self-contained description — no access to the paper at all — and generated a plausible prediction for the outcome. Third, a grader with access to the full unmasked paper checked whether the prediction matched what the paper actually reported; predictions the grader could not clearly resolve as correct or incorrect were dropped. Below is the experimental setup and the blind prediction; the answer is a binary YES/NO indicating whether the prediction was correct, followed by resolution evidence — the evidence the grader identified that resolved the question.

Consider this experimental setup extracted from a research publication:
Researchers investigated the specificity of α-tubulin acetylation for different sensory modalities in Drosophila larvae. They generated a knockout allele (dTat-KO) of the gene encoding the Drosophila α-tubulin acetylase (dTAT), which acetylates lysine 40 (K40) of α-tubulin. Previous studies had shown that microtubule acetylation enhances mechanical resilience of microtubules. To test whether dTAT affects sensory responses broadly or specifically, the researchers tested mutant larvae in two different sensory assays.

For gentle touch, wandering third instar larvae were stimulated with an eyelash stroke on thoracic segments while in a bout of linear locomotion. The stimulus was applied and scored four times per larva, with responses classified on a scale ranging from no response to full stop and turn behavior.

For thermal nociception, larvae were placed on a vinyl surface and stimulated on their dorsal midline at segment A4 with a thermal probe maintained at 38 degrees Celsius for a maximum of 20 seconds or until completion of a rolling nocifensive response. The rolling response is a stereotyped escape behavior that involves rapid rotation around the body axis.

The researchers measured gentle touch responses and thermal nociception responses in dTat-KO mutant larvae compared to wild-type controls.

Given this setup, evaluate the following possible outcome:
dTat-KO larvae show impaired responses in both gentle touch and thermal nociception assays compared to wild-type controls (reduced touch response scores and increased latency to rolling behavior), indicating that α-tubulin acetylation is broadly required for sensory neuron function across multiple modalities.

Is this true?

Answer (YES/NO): NO